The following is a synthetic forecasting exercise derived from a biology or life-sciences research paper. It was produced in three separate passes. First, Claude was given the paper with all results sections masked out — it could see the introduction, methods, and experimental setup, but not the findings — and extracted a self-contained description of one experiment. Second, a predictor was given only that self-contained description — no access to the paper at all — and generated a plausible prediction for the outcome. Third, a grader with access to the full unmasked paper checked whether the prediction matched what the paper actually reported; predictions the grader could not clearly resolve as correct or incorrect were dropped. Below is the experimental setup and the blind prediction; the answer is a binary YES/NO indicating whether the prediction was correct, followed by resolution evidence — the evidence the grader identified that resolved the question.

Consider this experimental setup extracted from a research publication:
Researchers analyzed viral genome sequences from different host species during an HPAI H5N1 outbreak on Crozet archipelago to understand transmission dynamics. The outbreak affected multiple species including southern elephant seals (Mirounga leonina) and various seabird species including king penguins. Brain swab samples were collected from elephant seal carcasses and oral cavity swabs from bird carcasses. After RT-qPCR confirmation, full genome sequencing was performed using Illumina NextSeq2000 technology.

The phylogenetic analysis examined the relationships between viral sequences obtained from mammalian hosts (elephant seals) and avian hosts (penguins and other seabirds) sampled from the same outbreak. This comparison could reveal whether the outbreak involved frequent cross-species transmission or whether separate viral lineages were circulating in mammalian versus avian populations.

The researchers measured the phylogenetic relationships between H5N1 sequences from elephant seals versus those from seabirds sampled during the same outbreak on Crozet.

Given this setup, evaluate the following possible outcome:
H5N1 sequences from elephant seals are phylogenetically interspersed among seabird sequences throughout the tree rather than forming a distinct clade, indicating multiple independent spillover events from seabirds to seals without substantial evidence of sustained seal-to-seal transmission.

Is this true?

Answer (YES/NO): NO